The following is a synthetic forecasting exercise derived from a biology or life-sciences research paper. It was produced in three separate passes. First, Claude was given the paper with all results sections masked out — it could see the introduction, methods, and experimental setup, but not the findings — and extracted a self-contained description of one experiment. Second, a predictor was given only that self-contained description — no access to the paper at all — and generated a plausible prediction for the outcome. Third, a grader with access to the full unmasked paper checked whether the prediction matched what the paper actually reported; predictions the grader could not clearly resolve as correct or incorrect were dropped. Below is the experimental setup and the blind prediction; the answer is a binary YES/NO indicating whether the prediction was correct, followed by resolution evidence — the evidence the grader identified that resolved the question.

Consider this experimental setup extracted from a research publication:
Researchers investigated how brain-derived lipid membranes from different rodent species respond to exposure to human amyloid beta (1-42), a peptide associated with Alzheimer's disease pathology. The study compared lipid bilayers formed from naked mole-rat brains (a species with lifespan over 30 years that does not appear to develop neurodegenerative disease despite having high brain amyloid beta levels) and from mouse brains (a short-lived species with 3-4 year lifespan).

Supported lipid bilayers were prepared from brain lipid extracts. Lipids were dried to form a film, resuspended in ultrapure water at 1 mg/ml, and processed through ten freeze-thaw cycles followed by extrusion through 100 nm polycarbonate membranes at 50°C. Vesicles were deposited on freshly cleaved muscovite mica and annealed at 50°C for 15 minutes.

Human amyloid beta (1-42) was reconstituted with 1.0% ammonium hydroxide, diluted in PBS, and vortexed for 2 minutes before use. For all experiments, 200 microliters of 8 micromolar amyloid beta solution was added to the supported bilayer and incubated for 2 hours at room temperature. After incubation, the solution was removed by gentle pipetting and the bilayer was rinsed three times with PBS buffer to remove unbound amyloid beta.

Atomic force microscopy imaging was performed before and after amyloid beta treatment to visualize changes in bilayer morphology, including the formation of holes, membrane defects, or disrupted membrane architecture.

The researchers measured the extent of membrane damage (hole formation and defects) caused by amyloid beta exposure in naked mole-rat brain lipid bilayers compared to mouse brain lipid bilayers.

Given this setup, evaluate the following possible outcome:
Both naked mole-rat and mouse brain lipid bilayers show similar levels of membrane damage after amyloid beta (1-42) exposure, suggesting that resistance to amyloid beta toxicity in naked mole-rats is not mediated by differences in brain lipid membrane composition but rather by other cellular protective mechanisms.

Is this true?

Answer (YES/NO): NO